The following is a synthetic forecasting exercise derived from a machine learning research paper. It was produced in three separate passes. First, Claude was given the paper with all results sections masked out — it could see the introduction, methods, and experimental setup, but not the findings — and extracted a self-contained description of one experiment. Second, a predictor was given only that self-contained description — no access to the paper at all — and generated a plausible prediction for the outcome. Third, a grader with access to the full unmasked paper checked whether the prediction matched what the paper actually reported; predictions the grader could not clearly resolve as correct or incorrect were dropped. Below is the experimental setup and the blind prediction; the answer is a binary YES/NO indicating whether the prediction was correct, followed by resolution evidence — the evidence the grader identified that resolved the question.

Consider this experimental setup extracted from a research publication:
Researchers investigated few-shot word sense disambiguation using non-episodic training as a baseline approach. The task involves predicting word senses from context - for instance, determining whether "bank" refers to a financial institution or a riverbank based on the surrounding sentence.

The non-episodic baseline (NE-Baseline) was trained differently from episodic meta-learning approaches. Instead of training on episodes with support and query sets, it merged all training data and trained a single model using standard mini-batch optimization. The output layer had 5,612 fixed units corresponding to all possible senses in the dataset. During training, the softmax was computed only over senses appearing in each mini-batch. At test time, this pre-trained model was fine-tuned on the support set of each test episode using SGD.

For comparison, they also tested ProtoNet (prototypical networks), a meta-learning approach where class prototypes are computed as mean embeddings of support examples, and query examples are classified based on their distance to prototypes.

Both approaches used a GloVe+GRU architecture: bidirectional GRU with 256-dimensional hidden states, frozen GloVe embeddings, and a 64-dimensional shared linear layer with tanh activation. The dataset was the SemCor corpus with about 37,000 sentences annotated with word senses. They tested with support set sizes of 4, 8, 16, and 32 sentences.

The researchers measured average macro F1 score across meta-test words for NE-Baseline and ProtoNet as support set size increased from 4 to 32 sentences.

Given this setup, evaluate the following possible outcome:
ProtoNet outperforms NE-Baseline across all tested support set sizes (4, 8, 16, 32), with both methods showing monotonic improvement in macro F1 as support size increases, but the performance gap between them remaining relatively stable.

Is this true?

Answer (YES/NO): NO